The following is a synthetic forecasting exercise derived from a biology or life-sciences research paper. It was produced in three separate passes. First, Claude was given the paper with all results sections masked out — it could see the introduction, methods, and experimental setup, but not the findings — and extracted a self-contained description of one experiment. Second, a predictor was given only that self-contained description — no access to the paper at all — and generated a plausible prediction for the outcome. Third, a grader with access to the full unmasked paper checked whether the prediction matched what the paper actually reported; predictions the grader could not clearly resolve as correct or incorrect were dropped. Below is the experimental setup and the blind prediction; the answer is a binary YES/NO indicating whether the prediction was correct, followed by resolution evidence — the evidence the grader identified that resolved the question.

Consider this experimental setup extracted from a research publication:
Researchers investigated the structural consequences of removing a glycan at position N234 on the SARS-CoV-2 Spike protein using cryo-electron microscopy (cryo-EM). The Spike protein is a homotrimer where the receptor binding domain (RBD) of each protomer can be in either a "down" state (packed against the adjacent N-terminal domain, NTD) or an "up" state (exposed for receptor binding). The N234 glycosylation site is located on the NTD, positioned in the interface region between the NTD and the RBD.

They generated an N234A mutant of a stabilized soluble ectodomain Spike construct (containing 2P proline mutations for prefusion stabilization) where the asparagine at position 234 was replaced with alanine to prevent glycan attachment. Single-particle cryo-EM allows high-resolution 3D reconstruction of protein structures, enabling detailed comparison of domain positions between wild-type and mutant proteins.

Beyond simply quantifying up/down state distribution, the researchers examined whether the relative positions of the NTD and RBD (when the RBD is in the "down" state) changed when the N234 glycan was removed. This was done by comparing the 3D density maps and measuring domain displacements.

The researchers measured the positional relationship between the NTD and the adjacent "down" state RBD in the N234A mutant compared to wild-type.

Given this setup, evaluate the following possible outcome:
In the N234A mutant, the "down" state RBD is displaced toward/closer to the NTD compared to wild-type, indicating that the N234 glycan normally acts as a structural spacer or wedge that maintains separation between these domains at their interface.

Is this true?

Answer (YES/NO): YES